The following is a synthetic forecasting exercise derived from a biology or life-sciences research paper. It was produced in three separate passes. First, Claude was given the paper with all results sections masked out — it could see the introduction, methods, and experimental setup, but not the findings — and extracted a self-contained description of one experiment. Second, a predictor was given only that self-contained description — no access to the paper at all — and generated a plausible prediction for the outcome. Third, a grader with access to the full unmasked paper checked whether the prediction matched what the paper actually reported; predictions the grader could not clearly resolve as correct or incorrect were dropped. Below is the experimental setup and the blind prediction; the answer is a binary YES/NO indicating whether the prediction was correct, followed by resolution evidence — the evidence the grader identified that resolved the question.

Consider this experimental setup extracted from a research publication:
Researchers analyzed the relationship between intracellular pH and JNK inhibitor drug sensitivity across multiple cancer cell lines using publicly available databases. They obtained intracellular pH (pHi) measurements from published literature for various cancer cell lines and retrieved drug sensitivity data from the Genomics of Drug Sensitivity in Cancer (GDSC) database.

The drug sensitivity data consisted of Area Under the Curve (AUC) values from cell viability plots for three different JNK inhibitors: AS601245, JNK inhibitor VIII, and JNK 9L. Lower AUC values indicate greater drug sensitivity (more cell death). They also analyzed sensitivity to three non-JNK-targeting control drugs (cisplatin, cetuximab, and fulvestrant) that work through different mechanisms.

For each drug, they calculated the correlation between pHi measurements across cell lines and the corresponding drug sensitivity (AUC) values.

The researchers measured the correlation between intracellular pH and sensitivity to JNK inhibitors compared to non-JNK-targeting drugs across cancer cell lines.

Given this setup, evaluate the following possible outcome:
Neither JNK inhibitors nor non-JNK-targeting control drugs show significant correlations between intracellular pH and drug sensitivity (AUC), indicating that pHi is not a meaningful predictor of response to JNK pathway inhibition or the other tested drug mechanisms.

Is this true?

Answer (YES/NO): NO